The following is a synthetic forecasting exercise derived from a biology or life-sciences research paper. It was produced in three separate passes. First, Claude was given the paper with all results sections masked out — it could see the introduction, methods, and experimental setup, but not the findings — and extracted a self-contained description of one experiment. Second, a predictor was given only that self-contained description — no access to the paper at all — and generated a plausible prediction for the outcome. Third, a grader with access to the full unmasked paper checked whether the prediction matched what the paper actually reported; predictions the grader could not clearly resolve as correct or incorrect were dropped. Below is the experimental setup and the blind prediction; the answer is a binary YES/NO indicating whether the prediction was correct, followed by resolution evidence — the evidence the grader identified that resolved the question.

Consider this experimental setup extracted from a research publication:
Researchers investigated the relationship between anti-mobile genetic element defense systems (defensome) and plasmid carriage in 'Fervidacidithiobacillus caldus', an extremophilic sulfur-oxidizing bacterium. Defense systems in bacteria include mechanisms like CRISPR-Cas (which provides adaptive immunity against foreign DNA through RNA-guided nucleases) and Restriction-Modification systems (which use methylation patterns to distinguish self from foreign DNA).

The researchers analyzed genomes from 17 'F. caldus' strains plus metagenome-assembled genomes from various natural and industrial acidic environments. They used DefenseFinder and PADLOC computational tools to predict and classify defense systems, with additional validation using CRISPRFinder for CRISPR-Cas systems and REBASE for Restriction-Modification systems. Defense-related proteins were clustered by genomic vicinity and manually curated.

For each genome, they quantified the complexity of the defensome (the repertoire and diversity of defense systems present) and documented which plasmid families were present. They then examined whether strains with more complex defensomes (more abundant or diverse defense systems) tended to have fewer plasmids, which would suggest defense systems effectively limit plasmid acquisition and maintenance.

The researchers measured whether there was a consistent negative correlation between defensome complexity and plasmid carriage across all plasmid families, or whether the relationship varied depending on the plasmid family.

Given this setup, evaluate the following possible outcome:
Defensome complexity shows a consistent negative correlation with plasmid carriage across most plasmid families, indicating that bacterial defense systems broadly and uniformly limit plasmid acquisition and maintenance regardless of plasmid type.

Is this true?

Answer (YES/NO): NO